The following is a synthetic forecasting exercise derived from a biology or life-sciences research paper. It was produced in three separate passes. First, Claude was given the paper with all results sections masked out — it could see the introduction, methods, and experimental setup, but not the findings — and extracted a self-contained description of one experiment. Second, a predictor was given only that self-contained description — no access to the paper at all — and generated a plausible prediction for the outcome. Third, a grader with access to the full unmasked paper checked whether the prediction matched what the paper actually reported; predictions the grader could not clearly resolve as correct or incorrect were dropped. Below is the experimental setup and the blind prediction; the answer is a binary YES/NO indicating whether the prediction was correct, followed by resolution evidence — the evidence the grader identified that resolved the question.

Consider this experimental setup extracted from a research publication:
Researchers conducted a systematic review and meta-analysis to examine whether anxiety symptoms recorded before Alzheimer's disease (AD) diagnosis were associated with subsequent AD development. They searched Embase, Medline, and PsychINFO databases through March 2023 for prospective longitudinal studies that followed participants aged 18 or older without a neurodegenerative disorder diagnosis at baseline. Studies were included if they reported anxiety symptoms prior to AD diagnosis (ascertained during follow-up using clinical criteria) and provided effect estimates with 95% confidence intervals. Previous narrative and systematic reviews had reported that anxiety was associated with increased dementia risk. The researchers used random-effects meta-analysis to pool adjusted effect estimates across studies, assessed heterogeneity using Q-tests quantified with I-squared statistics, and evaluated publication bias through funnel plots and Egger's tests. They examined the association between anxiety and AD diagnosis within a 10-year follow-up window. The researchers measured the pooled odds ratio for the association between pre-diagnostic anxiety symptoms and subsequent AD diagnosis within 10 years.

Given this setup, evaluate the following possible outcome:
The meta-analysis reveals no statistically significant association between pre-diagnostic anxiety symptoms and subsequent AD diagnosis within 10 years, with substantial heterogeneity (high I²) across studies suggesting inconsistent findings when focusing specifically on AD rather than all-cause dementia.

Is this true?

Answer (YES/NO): YES